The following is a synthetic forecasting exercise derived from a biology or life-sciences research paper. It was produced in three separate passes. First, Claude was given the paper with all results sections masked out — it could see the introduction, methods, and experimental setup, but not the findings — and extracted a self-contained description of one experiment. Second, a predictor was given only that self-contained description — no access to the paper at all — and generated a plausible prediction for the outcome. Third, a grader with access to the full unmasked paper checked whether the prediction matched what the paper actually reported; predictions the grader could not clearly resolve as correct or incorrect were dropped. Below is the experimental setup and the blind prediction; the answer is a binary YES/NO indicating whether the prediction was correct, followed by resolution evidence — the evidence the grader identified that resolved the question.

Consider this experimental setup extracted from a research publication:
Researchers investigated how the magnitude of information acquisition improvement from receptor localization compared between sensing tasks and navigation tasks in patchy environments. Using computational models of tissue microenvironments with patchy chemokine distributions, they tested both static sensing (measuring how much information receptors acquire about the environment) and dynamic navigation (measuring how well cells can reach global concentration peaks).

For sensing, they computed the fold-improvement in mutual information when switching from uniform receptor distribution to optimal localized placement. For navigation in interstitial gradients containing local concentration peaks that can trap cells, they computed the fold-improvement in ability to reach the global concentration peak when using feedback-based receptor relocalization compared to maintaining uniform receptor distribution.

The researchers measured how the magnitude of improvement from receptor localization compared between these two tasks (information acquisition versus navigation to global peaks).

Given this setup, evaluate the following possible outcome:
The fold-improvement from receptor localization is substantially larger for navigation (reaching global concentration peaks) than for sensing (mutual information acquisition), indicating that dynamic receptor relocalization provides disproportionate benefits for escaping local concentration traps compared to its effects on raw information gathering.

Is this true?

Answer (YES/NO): YES